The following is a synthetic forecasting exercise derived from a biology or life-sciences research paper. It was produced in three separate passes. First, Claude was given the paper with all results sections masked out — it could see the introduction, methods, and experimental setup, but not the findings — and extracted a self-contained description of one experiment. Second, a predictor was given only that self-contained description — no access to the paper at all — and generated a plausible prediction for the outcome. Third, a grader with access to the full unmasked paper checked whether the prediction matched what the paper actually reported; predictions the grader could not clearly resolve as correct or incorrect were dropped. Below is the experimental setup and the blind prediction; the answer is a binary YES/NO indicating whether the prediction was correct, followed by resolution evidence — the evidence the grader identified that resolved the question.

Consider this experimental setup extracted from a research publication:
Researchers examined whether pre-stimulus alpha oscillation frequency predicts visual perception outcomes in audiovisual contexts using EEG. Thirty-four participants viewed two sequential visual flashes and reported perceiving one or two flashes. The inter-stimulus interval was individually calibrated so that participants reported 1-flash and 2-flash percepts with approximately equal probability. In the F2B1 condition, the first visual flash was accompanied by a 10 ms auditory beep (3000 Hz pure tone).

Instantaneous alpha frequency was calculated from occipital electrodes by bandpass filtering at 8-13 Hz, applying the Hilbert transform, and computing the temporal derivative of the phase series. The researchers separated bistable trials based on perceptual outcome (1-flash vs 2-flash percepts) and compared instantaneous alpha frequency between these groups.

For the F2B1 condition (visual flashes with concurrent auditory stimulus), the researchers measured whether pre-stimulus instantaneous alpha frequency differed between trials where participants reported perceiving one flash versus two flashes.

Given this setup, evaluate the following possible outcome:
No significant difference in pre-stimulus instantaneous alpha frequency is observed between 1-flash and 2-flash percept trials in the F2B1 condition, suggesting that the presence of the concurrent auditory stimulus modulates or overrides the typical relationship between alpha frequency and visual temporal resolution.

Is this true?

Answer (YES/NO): YES